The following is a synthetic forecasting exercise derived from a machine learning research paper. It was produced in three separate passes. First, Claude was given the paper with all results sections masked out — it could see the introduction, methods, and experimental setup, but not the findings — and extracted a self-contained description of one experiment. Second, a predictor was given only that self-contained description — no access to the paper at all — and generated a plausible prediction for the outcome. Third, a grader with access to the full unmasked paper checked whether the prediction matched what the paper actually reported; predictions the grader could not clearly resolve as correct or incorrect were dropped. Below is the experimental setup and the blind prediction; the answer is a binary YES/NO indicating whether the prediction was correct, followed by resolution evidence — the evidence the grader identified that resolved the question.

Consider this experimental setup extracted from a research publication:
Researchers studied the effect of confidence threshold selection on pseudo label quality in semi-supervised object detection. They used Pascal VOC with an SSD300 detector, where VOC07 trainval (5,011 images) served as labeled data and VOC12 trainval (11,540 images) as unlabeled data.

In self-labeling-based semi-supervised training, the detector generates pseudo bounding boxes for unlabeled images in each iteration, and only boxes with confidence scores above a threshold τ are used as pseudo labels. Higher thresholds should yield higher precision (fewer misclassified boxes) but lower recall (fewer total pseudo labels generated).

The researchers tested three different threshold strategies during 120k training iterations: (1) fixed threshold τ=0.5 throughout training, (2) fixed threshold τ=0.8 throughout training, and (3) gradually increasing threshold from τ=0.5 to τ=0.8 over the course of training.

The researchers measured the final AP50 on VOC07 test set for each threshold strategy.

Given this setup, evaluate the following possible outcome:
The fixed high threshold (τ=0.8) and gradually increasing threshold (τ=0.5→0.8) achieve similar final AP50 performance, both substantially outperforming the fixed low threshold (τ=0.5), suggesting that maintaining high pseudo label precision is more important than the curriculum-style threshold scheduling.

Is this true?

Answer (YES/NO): NO